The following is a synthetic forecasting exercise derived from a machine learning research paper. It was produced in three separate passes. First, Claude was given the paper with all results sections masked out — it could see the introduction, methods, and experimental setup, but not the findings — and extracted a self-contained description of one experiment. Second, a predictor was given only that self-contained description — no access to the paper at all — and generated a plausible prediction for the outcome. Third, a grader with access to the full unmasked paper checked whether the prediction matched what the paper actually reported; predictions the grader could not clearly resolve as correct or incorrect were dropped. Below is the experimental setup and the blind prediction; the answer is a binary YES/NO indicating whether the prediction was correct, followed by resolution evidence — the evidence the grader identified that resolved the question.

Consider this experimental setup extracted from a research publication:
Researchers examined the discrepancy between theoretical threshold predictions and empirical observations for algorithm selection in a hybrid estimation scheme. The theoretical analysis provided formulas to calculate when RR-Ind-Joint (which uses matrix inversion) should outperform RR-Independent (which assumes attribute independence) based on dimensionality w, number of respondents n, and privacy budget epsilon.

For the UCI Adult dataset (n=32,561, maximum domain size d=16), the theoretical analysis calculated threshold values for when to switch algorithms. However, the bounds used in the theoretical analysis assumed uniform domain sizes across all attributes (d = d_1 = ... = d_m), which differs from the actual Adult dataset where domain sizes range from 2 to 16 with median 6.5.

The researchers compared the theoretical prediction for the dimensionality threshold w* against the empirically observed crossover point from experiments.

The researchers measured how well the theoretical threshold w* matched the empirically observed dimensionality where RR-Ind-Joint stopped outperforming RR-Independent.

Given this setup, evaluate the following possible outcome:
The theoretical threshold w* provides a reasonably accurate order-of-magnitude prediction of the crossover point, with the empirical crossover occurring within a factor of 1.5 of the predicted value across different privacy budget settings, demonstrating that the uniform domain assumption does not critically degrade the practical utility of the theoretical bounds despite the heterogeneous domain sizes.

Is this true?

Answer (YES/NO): NO